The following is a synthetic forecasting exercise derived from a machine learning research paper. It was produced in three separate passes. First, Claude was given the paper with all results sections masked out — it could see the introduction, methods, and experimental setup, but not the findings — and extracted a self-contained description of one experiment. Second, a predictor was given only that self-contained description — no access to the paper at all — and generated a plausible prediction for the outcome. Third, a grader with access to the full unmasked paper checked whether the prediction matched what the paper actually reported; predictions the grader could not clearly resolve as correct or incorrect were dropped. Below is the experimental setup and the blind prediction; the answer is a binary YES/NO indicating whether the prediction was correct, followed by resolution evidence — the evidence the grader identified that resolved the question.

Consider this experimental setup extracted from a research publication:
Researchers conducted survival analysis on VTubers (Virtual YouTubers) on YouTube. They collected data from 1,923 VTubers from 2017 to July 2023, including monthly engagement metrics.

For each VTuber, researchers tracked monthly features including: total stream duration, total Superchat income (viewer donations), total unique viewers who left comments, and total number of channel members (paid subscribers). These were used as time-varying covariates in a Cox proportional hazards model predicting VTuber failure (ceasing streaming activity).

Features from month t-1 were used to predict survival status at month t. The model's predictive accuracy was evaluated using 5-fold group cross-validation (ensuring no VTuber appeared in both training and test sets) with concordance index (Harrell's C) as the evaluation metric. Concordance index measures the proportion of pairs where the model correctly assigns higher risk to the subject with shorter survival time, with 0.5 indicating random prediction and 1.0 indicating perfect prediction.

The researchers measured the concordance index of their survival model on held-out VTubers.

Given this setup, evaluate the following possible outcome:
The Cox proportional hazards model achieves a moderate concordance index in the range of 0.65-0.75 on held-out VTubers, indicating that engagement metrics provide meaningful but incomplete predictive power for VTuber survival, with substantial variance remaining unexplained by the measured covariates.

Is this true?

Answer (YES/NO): YES